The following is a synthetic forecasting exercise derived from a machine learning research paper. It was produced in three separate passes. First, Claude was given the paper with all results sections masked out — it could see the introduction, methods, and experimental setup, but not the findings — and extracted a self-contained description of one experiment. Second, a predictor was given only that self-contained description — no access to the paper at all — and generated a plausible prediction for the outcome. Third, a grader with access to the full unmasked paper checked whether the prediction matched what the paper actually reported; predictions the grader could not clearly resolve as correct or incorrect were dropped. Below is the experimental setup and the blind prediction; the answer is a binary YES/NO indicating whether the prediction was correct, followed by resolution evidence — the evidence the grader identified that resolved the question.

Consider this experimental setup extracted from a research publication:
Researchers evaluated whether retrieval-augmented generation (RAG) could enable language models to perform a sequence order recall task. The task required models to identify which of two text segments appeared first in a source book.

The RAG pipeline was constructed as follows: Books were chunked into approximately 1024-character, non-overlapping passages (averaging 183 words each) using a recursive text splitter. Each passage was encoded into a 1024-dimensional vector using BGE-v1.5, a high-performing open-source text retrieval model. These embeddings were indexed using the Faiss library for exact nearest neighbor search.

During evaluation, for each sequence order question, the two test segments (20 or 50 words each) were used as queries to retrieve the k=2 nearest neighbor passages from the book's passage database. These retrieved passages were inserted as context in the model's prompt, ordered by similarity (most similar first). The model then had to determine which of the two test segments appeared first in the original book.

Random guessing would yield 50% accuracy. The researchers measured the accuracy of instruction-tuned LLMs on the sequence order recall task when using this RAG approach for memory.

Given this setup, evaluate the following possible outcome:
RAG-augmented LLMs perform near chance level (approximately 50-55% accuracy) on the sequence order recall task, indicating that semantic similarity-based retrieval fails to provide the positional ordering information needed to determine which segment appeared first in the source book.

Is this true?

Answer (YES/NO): NO